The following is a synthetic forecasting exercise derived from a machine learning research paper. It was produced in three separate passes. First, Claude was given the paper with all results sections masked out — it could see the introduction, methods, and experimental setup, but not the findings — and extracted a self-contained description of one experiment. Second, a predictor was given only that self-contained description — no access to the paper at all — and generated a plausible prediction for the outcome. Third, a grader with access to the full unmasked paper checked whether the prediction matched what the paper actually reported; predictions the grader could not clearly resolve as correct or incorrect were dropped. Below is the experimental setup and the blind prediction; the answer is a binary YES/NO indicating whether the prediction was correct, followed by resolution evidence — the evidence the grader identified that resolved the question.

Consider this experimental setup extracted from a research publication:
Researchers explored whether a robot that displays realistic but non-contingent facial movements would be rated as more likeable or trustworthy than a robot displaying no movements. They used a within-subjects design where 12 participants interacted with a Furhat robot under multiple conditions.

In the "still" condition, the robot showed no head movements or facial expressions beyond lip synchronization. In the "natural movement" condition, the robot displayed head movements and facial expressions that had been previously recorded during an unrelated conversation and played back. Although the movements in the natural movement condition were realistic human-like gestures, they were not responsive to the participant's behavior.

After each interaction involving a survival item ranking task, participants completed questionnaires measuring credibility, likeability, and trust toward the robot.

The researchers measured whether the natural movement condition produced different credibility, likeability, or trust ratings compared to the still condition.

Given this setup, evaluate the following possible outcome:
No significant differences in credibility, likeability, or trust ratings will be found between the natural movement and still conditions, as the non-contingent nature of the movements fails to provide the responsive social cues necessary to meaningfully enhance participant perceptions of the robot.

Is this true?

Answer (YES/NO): YES